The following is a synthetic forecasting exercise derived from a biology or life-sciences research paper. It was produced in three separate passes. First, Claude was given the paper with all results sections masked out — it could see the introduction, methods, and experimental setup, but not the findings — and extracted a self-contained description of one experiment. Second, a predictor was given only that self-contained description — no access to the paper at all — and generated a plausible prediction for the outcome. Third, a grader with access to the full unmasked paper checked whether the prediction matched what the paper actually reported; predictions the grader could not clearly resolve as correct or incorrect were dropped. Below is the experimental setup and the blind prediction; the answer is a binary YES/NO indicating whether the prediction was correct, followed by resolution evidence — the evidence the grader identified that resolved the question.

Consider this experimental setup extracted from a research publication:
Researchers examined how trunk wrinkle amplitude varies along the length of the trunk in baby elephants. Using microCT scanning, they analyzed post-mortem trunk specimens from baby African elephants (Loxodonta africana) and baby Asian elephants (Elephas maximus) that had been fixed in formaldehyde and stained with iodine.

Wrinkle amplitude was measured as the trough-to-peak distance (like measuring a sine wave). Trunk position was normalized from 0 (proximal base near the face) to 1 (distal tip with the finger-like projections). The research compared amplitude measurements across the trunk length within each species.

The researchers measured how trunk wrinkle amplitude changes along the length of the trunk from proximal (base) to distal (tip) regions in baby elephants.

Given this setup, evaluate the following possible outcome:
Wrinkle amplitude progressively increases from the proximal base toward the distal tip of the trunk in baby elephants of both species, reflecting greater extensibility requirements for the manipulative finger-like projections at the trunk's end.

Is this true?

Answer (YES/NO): NO